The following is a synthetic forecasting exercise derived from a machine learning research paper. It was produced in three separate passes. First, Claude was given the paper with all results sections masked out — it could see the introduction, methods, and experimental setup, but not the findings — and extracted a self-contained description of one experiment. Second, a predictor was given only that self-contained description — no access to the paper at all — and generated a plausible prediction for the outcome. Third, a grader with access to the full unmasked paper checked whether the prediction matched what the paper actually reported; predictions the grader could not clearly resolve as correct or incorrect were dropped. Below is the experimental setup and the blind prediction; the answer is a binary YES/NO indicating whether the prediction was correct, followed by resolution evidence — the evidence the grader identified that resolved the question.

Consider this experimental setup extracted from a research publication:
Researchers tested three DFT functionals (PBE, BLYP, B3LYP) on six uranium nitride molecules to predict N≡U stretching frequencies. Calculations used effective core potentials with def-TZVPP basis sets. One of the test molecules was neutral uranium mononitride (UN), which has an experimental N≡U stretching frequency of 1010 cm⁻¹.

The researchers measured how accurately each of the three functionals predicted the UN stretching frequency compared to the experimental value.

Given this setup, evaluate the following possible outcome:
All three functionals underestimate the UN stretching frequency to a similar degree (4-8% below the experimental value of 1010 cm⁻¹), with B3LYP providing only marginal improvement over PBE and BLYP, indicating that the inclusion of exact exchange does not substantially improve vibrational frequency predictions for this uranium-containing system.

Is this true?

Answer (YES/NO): NO